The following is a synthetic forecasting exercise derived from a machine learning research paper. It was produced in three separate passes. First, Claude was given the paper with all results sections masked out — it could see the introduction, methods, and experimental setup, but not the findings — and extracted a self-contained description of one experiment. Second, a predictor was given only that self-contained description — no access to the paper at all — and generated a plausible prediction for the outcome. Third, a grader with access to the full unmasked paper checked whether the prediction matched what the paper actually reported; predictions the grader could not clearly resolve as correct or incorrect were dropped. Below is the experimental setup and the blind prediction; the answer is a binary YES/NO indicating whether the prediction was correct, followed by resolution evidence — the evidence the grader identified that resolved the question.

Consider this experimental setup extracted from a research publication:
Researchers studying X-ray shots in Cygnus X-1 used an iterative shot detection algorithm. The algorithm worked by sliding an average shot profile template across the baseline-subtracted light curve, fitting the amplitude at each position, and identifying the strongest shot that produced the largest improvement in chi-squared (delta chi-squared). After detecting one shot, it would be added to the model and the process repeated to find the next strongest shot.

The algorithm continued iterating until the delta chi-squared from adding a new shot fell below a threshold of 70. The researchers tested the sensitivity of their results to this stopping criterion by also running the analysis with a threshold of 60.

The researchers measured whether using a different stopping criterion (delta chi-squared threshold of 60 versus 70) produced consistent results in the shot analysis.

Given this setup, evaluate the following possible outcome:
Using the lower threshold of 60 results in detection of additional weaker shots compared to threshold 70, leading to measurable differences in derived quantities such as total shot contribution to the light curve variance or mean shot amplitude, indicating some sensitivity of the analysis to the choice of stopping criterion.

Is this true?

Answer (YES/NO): NO